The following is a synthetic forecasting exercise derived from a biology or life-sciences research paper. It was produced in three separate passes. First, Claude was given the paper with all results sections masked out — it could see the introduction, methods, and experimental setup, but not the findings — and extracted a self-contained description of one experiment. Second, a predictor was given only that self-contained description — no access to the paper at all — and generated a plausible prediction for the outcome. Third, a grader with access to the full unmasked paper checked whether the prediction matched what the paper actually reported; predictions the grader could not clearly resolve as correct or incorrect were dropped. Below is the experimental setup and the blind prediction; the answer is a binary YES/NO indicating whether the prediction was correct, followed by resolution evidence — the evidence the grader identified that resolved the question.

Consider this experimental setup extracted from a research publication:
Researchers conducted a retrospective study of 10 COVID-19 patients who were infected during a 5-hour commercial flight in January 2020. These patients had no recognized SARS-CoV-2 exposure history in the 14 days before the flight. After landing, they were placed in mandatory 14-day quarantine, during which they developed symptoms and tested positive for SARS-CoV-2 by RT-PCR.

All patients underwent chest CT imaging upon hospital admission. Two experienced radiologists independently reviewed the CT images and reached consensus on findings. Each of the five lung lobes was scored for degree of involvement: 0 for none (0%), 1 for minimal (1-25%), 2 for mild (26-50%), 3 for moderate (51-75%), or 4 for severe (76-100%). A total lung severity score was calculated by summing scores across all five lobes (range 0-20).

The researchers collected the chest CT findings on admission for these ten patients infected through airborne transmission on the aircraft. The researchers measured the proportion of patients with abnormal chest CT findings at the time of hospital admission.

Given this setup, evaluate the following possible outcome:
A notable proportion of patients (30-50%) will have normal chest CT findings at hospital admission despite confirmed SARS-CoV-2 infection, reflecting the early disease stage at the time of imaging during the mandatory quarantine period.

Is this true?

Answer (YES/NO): YES